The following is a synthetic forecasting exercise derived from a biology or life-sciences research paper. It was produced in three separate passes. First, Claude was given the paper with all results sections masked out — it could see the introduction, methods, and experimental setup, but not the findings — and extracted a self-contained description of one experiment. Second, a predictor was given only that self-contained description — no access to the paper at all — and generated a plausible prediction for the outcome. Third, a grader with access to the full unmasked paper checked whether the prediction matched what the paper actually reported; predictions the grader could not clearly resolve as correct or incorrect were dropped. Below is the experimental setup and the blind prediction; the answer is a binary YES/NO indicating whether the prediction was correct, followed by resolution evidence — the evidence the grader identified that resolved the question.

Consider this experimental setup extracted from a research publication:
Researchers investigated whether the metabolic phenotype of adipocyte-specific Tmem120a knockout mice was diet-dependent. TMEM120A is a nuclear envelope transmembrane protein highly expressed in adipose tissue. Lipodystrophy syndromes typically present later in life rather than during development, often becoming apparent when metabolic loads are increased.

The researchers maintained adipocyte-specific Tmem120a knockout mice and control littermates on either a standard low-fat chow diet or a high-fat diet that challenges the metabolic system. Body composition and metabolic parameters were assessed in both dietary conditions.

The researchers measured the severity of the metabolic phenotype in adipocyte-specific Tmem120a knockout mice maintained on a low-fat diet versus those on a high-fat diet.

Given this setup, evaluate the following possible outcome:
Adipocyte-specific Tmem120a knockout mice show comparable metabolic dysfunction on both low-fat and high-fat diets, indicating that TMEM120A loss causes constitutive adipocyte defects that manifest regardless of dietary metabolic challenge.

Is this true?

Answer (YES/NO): NO